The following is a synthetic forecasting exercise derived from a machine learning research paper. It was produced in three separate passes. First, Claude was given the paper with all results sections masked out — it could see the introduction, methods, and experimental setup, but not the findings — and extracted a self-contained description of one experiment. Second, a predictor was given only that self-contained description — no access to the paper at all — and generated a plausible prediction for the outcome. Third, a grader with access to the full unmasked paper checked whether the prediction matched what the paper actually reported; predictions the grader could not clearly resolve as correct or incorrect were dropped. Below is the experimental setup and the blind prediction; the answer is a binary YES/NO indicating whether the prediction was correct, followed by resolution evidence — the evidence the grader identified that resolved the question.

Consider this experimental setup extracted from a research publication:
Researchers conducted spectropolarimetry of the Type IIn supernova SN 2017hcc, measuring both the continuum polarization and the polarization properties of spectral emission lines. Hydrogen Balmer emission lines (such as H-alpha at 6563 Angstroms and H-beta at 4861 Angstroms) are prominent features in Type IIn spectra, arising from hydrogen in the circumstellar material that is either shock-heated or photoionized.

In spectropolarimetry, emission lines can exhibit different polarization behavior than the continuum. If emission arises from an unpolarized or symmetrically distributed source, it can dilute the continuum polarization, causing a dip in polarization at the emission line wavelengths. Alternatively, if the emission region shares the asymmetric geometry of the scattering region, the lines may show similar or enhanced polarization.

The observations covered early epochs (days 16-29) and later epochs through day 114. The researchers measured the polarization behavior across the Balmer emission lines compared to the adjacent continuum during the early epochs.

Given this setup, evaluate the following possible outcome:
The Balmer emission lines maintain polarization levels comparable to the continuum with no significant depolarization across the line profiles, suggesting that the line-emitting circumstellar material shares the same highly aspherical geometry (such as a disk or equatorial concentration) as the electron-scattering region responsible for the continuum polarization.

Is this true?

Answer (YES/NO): NO